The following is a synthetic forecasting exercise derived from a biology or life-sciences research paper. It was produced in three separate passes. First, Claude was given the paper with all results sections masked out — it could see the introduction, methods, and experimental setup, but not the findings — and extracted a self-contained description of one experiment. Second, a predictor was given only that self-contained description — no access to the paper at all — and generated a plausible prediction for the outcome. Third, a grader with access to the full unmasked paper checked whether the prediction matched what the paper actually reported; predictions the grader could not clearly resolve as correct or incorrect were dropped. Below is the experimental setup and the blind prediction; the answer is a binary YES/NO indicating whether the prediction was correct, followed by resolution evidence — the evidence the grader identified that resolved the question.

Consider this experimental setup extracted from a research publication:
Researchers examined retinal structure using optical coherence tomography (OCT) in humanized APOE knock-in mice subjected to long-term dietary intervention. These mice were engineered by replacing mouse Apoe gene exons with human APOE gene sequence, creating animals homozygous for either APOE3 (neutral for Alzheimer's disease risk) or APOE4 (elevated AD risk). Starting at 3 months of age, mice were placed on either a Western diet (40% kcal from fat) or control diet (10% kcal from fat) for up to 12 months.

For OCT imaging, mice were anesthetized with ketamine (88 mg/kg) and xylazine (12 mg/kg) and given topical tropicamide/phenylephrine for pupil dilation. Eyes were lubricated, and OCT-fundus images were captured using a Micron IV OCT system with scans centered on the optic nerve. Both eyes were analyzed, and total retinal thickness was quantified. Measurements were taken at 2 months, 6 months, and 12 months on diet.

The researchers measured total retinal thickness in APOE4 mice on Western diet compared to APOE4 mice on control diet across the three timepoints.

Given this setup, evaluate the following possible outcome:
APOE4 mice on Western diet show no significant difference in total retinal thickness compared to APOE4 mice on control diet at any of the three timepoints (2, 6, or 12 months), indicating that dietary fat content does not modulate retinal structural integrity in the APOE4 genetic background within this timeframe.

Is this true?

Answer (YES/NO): NO